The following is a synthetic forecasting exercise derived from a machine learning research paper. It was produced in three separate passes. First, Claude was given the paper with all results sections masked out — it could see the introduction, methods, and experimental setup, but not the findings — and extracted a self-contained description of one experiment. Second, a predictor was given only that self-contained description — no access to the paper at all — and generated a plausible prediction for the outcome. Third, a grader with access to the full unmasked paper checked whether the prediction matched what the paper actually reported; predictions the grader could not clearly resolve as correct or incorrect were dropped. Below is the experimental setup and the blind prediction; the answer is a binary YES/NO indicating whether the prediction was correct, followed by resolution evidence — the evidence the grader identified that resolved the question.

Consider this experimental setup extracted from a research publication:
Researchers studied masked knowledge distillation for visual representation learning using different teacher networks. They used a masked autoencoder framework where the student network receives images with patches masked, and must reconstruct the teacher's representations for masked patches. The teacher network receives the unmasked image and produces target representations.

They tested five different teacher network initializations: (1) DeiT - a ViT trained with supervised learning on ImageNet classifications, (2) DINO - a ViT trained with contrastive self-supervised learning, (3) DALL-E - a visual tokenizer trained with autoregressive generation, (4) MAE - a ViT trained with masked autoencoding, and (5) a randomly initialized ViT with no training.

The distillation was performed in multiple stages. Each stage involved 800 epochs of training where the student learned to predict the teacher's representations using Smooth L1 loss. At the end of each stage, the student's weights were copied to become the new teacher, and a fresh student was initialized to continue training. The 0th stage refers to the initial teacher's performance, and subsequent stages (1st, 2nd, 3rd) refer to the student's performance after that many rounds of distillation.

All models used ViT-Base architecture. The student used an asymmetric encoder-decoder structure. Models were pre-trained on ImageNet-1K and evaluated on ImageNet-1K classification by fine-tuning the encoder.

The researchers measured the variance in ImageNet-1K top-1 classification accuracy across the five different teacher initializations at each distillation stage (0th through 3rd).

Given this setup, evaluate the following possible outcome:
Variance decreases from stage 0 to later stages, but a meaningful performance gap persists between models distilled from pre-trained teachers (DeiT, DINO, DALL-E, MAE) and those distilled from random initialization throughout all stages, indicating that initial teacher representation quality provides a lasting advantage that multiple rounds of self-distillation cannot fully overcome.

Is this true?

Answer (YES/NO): NO